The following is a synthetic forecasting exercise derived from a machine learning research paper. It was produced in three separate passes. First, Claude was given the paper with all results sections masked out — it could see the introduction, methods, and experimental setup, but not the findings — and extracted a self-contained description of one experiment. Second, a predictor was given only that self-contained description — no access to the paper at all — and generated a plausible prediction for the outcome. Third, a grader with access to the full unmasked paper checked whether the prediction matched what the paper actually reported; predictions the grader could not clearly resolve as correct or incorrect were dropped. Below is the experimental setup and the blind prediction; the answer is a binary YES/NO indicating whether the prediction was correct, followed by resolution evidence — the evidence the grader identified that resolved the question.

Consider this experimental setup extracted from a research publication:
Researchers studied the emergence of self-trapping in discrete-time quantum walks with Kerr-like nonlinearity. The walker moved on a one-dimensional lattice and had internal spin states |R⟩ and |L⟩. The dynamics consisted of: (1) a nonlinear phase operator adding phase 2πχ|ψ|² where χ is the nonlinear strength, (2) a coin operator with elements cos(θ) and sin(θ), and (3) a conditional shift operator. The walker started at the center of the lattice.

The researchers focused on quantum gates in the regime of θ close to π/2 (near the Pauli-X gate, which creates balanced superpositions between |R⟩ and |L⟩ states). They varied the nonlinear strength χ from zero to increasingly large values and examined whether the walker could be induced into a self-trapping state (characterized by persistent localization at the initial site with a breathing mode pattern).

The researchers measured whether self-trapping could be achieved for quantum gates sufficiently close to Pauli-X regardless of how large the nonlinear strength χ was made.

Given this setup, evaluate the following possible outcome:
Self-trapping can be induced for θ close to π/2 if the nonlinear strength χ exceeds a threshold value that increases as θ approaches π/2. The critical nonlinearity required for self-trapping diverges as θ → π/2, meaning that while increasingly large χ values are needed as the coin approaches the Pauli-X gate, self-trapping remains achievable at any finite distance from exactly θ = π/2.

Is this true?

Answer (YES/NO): NO